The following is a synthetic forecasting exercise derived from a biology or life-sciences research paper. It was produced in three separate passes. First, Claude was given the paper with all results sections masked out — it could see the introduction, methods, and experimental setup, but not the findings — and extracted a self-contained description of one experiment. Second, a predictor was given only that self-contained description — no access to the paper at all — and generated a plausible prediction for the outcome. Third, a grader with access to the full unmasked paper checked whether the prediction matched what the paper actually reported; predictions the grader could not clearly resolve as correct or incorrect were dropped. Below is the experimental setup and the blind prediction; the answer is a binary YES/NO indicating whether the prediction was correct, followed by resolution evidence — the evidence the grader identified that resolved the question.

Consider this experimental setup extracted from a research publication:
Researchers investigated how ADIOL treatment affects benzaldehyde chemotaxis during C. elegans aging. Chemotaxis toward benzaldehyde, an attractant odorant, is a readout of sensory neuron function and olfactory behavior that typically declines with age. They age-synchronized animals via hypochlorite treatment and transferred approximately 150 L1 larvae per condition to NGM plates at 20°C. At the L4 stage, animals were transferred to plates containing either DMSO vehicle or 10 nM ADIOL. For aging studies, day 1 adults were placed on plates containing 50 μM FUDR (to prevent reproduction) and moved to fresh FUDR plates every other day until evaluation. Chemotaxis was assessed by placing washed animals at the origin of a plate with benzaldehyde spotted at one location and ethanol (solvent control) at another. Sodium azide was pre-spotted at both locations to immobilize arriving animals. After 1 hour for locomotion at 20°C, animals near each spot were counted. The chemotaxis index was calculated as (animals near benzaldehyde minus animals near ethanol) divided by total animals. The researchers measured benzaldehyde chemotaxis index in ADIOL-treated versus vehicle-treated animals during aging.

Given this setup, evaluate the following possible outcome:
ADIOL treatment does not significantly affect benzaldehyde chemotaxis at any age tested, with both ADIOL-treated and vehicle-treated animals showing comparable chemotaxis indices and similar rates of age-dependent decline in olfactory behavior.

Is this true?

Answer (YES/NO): YES